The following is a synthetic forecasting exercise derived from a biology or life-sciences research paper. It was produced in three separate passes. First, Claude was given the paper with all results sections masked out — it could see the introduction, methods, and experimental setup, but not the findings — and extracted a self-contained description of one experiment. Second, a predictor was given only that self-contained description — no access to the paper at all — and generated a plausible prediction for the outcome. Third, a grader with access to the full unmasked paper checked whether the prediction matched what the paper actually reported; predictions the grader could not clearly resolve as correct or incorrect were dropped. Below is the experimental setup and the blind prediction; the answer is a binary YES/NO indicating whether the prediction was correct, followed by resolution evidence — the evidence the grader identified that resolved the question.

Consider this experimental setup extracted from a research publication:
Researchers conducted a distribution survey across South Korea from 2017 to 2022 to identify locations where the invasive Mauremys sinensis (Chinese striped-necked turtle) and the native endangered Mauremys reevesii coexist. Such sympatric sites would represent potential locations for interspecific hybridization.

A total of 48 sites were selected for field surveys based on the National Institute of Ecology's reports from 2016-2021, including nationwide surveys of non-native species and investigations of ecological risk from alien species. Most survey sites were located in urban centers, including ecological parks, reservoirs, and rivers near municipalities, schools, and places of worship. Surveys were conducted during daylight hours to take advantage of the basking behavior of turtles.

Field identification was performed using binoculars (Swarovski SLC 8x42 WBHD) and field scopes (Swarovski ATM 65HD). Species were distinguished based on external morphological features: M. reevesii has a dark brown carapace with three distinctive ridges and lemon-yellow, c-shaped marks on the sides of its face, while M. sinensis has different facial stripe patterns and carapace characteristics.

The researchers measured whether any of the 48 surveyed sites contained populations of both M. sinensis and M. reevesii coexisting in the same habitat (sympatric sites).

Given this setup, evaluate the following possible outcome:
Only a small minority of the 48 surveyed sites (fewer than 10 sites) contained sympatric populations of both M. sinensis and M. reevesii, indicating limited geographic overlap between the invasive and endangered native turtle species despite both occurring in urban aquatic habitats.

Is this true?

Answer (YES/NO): YES